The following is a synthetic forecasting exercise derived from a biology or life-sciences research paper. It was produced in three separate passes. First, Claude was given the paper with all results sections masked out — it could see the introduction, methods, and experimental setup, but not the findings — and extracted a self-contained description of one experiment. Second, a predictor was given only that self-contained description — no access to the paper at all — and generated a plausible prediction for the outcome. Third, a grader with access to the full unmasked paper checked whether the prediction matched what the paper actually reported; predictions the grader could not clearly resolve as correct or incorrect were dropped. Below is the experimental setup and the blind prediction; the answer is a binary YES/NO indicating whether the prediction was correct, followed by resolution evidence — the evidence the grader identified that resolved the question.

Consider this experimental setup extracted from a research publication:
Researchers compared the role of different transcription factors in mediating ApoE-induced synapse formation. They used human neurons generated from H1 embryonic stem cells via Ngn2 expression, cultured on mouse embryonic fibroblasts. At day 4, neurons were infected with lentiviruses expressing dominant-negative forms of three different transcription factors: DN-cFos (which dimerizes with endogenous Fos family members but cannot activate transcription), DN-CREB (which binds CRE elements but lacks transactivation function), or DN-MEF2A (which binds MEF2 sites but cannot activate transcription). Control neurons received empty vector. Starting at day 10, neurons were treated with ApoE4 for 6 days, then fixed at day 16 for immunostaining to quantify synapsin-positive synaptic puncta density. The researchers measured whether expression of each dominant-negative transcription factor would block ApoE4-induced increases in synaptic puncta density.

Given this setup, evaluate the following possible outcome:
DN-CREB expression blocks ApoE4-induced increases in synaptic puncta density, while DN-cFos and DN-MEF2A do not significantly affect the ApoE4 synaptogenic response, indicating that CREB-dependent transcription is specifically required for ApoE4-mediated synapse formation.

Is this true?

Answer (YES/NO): YES